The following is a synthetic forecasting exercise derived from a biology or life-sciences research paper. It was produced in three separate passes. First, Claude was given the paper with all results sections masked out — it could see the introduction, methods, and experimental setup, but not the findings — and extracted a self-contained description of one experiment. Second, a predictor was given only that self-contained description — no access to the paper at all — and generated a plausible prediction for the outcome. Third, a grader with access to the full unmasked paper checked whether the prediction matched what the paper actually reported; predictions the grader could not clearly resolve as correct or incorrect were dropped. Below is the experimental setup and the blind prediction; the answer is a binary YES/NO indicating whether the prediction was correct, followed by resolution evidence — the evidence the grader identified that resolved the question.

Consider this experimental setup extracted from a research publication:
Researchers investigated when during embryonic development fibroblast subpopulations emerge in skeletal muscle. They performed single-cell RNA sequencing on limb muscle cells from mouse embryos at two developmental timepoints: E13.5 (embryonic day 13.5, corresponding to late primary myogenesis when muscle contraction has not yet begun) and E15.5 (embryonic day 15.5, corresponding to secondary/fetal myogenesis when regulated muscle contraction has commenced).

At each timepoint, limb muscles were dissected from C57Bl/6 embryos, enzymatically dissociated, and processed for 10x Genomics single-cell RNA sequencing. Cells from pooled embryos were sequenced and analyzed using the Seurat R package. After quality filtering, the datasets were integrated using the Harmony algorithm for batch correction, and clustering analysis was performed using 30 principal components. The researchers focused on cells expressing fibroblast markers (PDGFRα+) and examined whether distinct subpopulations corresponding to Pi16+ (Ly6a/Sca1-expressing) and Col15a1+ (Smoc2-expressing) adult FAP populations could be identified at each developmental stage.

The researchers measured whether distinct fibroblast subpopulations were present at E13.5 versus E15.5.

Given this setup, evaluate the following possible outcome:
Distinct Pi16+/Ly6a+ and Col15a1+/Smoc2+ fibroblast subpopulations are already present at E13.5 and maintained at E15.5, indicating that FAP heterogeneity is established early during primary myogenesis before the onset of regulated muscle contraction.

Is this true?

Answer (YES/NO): NO